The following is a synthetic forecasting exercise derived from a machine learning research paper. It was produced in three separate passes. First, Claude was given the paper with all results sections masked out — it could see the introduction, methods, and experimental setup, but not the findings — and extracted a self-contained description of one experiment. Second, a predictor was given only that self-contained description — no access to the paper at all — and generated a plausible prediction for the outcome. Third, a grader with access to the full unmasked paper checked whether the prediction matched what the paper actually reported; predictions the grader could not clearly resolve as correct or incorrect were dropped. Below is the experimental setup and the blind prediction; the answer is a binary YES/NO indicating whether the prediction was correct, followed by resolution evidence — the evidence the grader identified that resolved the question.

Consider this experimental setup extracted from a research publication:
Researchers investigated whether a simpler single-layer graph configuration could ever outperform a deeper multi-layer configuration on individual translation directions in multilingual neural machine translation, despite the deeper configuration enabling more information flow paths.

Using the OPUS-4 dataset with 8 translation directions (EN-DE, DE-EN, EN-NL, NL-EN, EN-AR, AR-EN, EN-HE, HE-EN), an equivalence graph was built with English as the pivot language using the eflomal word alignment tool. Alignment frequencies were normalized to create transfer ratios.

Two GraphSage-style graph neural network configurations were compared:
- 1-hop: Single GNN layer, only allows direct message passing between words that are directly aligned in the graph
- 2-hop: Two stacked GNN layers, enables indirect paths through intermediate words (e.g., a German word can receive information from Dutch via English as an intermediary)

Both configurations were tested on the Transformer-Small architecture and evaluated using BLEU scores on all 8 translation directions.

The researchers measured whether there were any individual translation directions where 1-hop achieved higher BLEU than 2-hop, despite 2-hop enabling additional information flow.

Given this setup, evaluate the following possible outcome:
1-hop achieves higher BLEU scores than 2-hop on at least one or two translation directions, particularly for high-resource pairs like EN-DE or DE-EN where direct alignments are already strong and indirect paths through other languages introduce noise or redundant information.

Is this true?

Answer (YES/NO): NO